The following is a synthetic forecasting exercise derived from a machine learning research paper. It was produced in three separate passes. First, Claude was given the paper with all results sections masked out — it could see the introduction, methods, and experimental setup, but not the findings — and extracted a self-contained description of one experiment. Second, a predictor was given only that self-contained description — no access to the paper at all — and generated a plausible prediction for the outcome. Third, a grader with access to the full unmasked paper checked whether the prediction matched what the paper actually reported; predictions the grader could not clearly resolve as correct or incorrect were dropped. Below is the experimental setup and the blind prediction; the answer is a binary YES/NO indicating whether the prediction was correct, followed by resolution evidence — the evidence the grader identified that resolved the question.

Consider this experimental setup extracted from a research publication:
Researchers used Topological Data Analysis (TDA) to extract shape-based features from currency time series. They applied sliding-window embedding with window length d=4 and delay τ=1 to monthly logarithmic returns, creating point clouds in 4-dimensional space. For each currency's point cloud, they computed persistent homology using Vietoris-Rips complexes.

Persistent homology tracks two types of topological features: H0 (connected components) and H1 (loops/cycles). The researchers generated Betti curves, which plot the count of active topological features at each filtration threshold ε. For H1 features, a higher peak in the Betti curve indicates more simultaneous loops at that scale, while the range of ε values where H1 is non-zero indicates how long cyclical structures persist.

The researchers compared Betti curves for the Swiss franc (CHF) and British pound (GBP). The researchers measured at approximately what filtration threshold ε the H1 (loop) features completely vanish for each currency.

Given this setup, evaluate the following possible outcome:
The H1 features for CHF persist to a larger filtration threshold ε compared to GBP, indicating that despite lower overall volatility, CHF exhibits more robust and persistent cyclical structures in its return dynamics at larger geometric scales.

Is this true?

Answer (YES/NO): YES